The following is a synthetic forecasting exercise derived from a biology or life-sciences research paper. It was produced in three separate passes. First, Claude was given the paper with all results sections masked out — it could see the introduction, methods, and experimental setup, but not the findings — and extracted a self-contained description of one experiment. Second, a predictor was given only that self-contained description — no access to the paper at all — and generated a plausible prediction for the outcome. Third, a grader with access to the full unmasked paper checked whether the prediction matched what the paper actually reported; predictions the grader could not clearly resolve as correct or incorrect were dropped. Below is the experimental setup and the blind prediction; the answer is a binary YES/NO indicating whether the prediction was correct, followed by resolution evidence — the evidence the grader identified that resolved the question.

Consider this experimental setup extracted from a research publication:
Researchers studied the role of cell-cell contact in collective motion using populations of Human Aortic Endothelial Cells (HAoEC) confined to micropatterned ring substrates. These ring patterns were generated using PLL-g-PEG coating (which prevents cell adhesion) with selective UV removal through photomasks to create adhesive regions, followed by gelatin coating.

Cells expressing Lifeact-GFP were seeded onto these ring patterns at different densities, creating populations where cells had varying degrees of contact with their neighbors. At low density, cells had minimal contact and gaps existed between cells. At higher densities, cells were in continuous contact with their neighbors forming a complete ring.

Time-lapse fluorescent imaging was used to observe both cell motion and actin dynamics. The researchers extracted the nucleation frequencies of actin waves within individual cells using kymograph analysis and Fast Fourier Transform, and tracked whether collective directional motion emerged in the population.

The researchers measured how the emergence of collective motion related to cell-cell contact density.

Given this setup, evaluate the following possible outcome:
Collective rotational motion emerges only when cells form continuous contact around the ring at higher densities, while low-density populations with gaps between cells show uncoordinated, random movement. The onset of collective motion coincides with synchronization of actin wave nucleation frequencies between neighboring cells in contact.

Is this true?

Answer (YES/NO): YES